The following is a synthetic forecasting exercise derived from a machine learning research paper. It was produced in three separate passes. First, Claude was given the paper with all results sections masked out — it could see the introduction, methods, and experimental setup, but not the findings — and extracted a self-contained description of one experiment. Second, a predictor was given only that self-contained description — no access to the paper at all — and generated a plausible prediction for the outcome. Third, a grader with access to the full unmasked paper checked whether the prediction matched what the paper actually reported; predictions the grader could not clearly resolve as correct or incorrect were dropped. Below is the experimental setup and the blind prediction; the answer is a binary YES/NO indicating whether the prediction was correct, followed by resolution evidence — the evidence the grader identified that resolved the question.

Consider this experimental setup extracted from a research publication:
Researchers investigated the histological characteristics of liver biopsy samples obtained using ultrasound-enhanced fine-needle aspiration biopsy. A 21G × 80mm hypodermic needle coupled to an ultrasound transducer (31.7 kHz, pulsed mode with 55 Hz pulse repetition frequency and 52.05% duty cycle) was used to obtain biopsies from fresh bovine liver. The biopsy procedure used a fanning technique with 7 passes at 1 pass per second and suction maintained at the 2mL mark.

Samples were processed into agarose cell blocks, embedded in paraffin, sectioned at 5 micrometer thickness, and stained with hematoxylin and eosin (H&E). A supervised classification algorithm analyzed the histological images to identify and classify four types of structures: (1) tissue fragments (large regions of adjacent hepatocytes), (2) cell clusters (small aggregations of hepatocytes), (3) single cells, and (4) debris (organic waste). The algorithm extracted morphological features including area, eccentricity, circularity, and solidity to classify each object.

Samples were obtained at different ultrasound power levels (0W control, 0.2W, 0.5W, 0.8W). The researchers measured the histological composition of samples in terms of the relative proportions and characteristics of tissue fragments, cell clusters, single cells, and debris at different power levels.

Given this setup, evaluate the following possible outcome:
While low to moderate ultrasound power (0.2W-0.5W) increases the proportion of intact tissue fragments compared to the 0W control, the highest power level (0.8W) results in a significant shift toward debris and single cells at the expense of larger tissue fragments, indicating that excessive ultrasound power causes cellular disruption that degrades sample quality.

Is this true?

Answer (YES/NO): NO